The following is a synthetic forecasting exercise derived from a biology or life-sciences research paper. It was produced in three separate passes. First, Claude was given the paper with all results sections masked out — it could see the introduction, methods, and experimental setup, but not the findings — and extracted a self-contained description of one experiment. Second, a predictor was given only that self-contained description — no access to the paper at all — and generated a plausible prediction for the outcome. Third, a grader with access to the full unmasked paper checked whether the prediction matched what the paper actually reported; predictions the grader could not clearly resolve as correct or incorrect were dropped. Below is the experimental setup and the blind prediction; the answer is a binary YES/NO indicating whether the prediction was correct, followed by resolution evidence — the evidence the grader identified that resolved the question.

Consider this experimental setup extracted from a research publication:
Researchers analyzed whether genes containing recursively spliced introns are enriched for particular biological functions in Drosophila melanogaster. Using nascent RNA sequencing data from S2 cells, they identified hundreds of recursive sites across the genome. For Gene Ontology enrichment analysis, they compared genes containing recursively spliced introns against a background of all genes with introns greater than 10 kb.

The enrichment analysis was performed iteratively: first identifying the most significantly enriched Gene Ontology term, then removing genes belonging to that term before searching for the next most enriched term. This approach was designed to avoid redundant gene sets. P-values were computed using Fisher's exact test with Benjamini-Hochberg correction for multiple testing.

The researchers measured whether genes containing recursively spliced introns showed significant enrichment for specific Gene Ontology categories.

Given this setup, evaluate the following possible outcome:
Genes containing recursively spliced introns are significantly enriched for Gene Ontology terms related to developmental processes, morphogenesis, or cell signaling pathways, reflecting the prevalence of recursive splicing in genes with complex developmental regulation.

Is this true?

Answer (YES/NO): YES